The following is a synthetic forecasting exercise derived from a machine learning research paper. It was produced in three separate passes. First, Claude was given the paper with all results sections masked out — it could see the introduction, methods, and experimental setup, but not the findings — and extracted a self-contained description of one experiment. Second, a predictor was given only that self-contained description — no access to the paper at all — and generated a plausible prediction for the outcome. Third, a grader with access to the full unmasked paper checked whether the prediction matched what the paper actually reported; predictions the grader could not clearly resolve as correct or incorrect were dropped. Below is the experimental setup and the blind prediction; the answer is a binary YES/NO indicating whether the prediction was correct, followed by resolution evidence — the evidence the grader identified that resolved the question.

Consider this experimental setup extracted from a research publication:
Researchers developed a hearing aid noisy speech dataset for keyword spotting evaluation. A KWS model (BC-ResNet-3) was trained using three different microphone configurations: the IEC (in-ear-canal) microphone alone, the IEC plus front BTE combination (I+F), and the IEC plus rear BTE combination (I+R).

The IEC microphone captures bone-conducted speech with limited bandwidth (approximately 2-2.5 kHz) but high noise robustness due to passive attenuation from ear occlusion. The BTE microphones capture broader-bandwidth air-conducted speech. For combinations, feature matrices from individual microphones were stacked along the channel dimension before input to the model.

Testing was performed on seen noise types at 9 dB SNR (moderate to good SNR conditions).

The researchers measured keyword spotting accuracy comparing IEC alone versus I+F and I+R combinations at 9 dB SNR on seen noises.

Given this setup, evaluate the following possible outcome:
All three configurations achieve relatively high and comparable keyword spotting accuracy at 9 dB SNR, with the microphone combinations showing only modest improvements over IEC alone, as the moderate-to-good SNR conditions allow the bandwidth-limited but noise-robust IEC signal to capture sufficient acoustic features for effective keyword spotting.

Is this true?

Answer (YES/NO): NO